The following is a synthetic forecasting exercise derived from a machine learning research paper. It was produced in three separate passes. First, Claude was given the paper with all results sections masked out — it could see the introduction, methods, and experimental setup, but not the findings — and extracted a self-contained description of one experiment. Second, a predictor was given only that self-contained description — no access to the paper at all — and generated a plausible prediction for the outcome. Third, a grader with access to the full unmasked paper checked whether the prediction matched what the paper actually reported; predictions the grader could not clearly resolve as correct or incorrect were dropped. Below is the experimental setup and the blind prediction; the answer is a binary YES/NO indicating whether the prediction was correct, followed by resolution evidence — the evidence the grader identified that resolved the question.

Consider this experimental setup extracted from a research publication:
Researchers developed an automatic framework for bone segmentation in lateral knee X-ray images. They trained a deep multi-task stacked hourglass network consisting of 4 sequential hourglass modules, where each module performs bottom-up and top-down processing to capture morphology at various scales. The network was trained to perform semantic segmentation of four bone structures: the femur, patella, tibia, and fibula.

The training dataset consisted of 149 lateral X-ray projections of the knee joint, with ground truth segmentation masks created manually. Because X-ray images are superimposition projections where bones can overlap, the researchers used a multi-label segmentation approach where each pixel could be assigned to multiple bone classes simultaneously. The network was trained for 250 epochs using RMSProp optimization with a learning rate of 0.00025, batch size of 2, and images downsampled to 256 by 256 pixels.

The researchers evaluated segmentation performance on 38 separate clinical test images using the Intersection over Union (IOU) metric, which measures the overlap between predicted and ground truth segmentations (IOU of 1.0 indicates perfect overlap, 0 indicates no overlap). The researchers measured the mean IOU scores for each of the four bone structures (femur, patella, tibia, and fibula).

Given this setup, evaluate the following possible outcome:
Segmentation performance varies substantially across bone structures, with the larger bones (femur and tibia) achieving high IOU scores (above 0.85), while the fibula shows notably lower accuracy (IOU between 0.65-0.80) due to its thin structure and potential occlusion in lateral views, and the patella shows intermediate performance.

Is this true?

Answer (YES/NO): NO